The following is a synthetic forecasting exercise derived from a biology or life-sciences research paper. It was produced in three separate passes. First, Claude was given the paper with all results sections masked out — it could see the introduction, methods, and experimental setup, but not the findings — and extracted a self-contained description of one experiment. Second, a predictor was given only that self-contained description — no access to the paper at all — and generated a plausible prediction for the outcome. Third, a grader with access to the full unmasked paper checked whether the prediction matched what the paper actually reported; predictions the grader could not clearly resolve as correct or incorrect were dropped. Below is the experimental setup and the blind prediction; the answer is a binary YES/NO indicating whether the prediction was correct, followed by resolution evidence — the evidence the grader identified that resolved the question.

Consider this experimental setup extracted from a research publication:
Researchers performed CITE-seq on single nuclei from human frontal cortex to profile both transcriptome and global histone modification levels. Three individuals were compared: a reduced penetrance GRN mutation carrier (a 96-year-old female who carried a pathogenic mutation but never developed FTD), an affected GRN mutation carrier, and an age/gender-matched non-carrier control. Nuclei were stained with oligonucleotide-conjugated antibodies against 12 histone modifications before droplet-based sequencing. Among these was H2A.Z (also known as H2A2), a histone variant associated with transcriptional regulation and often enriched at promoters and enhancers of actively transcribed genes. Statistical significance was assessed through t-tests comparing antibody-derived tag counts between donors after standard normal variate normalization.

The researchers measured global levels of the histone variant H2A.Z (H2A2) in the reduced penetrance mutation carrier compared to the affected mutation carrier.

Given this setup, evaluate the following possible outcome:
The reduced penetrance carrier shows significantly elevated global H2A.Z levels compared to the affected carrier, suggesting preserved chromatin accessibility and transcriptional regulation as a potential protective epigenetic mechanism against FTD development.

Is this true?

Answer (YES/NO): YES